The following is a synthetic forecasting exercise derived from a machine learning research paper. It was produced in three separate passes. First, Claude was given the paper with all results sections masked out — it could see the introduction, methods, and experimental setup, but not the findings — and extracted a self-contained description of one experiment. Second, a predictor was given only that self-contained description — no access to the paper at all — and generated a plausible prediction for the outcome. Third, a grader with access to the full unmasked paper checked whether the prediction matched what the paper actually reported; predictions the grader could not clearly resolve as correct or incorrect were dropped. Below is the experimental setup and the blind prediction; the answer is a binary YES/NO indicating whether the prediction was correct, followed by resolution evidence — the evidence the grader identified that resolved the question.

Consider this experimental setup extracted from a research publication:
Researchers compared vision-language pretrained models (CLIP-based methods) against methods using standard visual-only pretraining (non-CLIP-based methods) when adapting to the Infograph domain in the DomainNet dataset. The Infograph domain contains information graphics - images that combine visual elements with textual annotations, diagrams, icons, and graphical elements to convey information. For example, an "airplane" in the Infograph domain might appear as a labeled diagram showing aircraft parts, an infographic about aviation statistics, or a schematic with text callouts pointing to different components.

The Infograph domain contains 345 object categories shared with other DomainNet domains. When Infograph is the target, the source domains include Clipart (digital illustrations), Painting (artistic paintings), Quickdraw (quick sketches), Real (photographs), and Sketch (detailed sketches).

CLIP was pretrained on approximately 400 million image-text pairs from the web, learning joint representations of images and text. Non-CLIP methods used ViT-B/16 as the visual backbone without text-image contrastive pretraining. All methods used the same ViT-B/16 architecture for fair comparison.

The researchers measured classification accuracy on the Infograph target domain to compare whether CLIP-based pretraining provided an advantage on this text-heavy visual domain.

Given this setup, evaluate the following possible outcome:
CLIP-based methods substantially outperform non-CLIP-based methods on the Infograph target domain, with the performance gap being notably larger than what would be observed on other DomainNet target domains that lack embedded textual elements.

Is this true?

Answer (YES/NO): YES